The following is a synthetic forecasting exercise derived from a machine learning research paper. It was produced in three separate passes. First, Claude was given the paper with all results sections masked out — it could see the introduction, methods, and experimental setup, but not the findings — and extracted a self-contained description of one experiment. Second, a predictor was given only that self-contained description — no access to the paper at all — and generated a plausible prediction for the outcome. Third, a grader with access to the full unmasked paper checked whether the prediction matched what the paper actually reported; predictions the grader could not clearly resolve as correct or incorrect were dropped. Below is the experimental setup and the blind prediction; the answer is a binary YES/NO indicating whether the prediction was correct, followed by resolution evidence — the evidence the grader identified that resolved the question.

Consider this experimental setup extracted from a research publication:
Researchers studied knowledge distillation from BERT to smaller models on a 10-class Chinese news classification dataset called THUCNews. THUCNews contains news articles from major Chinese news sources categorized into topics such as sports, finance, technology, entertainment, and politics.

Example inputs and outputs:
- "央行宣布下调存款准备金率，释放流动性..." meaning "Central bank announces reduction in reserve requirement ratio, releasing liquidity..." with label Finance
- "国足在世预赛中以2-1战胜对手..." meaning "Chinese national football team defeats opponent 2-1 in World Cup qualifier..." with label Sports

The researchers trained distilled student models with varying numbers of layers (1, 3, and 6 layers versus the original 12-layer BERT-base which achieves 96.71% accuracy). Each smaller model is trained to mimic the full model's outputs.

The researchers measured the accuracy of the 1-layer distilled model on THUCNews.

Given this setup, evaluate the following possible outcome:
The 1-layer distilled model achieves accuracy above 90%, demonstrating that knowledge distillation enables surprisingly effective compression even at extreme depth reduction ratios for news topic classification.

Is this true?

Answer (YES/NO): YES